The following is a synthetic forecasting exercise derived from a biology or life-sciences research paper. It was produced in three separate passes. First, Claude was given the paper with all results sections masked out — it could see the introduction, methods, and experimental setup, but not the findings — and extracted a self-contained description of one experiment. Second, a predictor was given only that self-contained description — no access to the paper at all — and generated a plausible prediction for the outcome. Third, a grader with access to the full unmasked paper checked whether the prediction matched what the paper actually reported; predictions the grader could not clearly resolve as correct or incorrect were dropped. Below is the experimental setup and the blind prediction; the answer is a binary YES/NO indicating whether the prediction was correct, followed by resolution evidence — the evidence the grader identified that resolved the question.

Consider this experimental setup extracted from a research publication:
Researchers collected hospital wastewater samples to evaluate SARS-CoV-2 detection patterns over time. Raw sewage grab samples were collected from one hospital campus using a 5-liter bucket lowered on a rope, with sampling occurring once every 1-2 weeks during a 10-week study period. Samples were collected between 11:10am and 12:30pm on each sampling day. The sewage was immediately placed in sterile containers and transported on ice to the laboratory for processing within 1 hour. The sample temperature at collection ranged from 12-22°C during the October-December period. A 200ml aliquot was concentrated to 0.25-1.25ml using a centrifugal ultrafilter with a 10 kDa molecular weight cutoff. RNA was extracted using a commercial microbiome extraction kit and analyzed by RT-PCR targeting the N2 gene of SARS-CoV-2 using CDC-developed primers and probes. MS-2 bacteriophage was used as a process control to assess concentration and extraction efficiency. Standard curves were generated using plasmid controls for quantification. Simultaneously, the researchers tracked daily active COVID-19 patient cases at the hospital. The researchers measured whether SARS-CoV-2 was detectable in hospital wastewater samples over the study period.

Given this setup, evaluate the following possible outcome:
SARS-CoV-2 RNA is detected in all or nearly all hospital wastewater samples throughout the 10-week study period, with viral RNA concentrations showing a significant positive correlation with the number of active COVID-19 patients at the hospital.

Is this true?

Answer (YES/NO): NO